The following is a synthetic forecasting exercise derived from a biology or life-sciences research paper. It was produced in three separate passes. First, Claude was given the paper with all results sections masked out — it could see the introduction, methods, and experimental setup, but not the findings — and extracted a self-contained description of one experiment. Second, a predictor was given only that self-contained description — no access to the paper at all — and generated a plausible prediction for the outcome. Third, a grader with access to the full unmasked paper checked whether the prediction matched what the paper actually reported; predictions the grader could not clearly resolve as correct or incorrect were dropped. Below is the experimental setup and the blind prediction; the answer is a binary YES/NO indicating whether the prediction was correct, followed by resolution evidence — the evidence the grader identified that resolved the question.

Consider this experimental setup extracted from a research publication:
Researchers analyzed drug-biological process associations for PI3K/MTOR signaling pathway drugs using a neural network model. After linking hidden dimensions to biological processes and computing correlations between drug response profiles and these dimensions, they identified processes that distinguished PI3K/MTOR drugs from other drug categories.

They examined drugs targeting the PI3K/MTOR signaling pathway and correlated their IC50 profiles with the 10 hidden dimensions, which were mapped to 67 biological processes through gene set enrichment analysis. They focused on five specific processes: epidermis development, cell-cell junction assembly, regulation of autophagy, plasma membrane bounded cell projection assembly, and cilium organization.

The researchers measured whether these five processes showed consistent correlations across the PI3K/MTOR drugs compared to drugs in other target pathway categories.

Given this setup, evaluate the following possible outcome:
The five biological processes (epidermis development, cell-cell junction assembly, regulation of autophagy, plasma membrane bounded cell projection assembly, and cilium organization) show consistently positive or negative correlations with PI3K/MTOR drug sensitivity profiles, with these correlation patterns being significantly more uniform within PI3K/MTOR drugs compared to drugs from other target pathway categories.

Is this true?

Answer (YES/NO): YES